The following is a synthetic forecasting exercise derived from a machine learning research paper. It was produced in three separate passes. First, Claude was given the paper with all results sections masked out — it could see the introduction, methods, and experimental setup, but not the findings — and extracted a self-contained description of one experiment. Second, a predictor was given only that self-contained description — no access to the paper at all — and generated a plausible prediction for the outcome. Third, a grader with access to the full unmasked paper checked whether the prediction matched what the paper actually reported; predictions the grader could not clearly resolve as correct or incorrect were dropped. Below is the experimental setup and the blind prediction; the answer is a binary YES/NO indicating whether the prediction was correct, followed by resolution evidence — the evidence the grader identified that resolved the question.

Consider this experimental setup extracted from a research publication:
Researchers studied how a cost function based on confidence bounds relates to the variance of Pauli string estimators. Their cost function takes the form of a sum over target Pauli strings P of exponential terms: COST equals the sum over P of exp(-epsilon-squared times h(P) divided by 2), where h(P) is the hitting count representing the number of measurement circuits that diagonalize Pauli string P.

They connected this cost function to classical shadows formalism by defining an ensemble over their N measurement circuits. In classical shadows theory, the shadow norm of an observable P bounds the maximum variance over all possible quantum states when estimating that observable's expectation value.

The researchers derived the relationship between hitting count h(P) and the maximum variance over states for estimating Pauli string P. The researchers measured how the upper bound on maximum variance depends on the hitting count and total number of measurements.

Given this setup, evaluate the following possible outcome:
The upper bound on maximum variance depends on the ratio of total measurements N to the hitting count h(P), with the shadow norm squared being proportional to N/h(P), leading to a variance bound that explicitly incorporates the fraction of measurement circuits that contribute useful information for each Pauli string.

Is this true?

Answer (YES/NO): YES